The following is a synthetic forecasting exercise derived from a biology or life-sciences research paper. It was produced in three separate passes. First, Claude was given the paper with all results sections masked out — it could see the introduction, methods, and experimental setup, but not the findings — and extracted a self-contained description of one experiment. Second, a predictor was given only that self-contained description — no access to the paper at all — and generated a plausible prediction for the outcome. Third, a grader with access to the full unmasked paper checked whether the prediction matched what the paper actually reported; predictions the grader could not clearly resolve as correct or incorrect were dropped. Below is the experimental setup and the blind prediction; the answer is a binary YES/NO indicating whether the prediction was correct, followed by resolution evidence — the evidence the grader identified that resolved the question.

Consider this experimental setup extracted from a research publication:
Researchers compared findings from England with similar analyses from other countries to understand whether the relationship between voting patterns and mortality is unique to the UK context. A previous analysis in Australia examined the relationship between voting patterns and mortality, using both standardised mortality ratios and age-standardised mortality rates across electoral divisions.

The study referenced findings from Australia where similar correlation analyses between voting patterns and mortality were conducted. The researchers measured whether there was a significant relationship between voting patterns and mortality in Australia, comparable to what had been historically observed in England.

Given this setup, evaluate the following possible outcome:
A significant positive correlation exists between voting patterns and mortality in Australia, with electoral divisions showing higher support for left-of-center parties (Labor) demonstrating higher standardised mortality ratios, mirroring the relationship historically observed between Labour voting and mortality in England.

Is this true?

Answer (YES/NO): NO